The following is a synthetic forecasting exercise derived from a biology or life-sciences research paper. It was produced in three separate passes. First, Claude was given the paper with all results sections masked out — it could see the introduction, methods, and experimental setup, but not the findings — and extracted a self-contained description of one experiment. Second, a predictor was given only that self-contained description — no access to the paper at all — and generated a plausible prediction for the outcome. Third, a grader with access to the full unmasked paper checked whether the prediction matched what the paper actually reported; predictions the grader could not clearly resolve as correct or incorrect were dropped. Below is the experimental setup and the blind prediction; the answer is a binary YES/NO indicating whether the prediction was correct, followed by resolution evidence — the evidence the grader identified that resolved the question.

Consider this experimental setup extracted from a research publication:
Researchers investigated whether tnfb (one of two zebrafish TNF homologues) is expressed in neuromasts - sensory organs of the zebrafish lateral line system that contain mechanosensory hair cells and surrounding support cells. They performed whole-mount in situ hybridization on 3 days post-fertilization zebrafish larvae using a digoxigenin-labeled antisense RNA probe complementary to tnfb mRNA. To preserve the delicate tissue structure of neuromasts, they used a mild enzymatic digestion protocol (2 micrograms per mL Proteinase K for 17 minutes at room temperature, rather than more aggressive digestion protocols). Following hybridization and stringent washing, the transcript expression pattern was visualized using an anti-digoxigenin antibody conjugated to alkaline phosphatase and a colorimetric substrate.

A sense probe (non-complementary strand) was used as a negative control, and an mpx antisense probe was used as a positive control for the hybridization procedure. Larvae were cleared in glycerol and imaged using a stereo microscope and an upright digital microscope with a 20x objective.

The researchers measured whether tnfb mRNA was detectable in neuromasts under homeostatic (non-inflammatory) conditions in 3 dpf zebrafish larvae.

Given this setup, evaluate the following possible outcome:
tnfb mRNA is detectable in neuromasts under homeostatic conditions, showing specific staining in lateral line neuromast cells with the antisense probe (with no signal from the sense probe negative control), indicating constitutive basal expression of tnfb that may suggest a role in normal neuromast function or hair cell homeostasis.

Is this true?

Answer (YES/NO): YES